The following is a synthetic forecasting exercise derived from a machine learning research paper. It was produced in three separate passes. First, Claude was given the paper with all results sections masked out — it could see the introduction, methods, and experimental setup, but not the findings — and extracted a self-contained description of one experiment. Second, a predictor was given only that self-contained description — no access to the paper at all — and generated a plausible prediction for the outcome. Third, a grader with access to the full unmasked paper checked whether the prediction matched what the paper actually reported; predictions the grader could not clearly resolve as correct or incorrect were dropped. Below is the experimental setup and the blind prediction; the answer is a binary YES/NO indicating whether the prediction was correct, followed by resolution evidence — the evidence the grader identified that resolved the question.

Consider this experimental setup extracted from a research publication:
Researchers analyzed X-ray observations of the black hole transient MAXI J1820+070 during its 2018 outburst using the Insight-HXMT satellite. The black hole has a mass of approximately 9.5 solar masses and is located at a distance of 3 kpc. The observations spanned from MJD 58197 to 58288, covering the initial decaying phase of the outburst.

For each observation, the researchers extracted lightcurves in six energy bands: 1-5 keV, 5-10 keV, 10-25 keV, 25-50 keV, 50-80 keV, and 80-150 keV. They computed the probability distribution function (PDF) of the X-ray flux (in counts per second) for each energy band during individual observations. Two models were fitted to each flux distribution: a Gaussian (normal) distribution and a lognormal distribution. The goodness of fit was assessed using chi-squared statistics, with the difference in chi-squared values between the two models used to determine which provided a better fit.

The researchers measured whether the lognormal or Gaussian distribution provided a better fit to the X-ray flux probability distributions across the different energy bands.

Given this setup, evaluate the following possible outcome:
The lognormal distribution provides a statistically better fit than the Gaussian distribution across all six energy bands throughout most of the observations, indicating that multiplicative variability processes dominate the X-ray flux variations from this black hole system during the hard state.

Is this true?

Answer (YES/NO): YES